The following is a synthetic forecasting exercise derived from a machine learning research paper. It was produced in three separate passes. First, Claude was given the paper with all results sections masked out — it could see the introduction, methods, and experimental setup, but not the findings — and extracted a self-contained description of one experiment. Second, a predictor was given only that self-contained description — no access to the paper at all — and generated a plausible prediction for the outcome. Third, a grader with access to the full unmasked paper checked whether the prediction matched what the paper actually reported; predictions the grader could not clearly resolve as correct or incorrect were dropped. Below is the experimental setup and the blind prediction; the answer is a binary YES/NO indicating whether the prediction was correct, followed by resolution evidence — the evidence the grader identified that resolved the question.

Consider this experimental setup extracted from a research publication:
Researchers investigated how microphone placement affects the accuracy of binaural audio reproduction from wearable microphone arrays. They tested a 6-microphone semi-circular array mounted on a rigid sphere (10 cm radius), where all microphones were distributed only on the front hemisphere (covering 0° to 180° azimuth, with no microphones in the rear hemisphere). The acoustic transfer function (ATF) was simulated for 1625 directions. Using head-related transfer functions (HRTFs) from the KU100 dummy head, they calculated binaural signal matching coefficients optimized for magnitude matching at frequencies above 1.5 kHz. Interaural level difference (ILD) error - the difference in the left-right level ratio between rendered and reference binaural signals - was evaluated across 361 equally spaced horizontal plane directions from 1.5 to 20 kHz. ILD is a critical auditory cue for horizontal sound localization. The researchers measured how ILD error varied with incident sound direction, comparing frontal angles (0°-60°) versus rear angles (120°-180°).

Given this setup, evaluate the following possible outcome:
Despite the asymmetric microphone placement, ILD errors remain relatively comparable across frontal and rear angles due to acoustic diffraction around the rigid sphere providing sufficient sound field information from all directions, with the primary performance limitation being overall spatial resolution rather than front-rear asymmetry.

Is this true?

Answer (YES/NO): NO